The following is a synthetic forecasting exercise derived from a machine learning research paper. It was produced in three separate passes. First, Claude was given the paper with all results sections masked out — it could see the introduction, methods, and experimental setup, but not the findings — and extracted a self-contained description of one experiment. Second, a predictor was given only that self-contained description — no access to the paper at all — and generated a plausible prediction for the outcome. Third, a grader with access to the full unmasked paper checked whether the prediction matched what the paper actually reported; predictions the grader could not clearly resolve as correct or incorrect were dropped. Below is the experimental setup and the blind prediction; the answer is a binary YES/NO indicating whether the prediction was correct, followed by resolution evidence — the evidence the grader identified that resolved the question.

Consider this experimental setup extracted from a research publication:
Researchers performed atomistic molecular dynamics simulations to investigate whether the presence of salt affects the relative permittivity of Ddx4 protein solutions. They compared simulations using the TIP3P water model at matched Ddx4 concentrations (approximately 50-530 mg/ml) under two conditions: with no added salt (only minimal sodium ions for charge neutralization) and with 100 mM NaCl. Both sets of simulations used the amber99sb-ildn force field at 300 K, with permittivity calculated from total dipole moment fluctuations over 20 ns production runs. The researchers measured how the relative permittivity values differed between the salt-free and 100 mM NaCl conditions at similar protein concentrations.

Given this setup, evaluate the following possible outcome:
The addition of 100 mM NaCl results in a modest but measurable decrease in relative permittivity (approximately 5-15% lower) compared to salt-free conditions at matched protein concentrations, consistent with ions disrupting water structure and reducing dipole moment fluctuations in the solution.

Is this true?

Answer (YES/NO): NO